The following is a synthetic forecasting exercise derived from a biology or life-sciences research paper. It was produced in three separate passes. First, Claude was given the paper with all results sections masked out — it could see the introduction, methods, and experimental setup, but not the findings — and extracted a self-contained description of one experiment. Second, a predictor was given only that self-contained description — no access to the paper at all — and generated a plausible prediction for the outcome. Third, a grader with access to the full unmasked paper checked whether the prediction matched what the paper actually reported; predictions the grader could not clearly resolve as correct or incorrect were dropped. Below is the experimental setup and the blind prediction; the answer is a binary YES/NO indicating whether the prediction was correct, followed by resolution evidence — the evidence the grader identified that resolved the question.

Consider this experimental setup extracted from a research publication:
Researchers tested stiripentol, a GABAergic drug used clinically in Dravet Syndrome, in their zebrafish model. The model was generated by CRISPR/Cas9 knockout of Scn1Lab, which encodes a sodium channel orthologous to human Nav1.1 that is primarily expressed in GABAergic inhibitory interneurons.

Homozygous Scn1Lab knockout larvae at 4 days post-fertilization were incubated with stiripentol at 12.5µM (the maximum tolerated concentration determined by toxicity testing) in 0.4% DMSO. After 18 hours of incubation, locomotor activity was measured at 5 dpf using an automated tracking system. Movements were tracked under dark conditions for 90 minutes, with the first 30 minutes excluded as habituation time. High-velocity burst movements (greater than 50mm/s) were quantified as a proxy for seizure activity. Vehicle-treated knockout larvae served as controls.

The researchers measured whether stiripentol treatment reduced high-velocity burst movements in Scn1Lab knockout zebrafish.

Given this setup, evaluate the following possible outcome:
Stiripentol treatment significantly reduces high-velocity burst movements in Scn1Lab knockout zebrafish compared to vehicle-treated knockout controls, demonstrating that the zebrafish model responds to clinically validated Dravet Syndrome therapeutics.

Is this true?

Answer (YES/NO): YES